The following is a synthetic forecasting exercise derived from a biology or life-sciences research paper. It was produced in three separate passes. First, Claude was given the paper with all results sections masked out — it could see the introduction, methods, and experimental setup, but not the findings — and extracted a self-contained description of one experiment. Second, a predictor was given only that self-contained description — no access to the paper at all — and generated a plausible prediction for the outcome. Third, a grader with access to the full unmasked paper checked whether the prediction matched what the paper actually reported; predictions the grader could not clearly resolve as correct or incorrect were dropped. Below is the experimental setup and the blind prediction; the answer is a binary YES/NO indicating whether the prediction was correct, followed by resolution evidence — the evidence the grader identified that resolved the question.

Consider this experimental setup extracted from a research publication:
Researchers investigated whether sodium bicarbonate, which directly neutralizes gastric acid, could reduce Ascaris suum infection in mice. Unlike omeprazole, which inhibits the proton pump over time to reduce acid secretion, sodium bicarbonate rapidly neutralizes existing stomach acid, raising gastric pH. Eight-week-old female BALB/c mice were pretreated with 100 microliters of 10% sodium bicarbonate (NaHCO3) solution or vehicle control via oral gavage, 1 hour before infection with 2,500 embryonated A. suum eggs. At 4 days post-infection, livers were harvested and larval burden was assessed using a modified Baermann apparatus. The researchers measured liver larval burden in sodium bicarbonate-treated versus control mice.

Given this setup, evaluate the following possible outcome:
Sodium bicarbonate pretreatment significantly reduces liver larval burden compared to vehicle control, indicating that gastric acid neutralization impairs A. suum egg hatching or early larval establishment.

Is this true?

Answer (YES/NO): YES